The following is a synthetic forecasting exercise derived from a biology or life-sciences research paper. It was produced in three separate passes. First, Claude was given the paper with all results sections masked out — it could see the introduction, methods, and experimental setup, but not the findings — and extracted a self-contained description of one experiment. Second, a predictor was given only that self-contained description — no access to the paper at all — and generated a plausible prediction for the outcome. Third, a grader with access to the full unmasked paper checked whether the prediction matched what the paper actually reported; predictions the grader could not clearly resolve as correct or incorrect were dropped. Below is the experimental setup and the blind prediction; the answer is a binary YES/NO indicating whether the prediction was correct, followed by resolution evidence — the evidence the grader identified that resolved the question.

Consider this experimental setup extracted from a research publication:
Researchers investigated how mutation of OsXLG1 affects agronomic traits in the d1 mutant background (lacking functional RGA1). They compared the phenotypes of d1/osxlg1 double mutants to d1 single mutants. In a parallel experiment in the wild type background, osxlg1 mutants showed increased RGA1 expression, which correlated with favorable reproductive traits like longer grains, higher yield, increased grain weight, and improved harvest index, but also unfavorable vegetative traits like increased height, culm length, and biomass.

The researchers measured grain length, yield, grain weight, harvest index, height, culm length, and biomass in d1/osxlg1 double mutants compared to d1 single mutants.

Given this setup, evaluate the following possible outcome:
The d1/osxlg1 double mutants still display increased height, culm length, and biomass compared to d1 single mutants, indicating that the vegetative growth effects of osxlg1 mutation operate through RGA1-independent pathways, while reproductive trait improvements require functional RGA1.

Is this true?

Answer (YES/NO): NO